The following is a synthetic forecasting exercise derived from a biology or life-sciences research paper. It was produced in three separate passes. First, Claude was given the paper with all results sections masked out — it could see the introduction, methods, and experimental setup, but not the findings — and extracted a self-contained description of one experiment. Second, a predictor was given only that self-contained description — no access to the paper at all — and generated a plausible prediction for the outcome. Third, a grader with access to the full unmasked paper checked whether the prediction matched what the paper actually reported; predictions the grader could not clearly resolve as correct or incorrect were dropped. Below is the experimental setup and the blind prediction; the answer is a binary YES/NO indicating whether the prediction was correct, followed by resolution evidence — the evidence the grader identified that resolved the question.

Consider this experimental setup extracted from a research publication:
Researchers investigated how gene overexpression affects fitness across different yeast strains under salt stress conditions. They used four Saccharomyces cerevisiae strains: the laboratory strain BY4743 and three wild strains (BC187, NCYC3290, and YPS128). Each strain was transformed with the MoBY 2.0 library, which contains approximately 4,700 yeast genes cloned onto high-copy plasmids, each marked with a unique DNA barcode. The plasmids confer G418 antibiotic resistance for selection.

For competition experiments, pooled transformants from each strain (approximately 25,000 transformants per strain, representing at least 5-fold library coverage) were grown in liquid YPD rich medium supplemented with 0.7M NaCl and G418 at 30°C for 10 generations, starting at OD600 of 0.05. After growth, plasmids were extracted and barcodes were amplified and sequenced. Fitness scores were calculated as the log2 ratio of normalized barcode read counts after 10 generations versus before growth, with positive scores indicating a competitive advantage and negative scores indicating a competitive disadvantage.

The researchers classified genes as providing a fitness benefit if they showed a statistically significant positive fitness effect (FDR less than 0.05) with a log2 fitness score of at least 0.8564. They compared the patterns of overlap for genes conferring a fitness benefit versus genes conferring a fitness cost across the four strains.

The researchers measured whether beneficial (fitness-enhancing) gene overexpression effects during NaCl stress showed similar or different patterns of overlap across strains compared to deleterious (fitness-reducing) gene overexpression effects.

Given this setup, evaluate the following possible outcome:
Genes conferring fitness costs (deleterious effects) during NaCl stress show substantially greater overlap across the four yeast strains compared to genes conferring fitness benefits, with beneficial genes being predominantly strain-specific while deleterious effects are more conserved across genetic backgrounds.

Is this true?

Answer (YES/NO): YES